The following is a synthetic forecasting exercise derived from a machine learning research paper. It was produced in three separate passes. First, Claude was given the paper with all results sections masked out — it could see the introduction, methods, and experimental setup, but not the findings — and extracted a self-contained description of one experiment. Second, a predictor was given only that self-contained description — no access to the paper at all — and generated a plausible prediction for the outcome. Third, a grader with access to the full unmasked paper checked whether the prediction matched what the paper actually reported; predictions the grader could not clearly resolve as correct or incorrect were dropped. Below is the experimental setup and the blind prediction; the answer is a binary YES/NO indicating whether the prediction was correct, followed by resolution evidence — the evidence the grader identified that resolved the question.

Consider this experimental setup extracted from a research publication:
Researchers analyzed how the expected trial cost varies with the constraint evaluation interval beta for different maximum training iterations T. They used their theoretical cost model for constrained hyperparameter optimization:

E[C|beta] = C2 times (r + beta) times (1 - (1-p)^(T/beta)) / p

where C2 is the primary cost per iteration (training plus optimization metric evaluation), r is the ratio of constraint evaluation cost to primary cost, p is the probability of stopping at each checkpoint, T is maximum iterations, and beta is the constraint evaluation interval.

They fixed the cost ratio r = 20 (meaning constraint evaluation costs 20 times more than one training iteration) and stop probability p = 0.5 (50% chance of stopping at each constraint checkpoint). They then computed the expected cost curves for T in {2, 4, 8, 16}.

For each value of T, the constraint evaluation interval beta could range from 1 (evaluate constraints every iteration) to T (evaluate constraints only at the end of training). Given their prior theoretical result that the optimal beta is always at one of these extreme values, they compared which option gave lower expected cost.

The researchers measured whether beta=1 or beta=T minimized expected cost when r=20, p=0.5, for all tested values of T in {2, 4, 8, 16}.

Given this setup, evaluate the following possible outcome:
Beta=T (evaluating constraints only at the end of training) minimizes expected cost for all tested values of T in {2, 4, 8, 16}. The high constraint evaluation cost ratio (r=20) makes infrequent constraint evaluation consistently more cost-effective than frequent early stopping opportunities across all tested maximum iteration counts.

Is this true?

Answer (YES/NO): YES